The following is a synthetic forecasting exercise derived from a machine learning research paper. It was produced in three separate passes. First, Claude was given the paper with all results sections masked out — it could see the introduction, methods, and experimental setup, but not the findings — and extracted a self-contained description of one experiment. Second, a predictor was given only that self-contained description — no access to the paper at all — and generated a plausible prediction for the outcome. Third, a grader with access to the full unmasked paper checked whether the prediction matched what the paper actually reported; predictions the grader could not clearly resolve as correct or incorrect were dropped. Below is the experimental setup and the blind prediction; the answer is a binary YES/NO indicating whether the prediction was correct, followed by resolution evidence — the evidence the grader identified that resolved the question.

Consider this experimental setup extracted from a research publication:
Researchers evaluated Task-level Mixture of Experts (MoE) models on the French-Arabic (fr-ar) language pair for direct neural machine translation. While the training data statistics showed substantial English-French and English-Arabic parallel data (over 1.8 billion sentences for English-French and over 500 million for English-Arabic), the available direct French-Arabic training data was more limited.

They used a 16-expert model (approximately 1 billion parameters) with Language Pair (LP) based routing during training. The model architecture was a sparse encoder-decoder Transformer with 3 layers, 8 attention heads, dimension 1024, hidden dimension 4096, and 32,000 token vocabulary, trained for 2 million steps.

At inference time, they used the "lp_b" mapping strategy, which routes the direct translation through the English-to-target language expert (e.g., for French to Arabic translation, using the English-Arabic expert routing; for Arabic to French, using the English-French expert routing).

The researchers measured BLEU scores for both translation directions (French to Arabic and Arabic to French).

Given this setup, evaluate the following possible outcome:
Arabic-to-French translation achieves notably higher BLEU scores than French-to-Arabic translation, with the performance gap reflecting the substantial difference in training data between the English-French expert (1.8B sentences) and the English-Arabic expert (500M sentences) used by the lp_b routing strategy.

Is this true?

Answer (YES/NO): YES